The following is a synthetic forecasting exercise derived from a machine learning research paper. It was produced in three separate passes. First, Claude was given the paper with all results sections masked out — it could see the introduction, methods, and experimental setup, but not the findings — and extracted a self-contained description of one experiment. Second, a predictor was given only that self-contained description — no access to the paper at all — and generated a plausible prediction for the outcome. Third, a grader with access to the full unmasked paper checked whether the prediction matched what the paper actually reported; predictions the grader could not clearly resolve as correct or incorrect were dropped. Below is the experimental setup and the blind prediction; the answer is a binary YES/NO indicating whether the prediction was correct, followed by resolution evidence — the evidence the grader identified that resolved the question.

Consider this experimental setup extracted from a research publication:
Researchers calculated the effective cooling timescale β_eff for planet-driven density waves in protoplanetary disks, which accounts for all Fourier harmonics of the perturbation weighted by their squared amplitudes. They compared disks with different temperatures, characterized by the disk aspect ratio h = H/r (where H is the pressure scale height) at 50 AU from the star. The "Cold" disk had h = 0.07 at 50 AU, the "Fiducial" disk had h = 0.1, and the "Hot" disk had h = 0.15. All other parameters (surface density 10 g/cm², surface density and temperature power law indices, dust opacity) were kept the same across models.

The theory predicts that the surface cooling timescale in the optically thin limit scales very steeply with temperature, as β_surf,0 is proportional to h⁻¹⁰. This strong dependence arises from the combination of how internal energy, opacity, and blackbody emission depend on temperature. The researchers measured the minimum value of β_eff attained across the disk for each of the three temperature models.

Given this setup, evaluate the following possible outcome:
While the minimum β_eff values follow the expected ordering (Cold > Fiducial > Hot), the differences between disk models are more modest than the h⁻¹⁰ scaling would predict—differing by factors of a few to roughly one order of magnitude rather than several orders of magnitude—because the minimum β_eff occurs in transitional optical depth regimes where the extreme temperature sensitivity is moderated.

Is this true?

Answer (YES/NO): NO